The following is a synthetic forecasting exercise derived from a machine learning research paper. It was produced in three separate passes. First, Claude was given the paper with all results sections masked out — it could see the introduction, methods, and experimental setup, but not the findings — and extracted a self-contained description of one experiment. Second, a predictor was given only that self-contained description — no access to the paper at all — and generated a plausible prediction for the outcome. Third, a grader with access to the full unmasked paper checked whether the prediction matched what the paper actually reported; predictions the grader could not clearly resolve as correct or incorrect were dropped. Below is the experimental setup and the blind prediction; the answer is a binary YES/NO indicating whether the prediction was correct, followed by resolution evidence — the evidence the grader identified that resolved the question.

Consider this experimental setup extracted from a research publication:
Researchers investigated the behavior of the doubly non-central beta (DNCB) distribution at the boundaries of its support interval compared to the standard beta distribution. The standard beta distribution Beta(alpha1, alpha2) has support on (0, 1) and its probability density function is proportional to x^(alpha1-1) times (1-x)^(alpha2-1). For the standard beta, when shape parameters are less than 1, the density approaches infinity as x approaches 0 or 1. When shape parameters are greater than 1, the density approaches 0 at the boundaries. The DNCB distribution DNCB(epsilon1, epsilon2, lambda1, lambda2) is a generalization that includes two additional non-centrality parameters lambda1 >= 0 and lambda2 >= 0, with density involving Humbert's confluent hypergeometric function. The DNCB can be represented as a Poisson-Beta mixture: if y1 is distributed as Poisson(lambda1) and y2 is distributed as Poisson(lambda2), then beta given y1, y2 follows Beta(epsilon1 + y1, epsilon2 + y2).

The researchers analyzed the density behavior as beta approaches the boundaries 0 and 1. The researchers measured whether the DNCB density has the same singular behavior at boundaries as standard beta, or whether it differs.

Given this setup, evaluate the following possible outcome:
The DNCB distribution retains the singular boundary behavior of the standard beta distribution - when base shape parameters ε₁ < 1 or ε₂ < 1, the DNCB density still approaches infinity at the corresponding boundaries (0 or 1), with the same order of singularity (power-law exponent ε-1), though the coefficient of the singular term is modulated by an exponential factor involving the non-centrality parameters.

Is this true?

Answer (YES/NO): NO